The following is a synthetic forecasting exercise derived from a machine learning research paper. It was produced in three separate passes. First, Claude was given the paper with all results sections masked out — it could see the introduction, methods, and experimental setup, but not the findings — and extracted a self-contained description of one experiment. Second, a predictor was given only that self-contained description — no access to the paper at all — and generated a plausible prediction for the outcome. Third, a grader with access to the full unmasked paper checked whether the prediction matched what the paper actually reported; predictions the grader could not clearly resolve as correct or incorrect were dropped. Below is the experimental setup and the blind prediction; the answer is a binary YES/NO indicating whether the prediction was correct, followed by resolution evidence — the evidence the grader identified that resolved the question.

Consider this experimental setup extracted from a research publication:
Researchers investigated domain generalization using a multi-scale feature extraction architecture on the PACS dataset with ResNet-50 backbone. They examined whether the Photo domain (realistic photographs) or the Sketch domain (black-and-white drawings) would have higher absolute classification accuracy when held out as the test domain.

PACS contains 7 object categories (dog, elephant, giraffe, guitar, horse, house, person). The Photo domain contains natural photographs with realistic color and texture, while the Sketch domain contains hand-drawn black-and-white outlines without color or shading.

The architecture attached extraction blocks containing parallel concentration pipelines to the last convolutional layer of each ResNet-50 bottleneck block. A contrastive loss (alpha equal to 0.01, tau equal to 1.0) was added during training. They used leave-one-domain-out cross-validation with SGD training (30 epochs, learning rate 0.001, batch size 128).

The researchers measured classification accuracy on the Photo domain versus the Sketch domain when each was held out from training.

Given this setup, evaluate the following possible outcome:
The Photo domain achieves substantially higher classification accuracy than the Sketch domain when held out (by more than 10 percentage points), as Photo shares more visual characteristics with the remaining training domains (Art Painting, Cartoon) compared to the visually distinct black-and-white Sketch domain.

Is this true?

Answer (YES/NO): YES